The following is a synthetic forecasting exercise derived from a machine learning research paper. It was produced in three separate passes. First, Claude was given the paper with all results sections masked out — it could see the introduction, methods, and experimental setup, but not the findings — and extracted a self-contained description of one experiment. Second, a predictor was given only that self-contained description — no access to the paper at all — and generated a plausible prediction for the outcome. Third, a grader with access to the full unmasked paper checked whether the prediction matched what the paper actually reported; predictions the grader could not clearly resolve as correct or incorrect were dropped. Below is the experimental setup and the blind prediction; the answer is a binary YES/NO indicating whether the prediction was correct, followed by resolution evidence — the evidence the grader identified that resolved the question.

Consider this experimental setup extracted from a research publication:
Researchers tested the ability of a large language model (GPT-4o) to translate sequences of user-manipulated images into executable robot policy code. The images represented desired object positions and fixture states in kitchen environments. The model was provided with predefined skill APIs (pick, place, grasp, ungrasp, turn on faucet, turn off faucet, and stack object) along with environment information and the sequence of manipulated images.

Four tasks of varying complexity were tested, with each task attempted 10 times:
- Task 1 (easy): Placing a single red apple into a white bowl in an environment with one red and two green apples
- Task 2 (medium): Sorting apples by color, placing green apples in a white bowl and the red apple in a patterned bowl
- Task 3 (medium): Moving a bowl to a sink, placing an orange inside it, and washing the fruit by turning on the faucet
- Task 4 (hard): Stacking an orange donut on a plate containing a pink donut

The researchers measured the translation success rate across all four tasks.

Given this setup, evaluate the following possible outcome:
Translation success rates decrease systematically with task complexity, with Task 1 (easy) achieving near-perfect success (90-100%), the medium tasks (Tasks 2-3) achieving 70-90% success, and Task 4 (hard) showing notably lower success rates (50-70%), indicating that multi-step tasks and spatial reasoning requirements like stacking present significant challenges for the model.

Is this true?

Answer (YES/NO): NO